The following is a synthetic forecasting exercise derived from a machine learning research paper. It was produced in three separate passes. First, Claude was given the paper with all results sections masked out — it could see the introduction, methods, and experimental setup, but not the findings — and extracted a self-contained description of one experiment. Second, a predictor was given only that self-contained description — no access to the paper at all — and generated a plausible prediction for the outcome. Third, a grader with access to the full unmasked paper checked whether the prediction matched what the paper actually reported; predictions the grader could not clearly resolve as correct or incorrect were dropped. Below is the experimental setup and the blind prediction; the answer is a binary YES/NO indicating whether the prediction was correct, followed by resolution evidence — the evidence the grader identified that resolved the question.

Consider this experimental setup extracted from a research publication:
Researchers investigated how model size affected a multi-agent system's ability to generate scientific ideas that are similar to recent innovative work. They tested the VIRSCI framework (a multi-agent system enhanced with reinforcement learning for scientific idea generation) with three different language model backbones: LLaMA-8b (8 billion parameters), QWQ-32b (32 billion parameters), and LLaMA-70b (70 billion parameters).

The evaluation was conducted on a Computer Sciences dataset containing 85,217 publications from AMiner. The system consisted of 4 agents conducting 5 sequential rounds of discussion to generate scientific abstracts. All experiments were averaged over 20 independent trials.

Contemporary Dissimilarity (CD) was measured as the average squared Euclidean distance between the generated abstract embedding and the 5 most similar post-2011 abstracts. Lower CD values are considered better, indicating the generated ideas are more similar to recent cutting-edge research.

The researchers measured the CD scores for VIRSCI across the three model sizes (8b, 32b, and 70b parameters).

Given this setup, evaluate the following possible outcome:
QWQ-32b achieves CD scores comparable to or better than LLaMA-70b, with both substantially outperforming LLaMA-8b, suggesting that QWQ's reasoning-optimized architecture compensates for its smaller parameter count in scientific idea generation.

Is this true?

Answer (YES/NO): NO